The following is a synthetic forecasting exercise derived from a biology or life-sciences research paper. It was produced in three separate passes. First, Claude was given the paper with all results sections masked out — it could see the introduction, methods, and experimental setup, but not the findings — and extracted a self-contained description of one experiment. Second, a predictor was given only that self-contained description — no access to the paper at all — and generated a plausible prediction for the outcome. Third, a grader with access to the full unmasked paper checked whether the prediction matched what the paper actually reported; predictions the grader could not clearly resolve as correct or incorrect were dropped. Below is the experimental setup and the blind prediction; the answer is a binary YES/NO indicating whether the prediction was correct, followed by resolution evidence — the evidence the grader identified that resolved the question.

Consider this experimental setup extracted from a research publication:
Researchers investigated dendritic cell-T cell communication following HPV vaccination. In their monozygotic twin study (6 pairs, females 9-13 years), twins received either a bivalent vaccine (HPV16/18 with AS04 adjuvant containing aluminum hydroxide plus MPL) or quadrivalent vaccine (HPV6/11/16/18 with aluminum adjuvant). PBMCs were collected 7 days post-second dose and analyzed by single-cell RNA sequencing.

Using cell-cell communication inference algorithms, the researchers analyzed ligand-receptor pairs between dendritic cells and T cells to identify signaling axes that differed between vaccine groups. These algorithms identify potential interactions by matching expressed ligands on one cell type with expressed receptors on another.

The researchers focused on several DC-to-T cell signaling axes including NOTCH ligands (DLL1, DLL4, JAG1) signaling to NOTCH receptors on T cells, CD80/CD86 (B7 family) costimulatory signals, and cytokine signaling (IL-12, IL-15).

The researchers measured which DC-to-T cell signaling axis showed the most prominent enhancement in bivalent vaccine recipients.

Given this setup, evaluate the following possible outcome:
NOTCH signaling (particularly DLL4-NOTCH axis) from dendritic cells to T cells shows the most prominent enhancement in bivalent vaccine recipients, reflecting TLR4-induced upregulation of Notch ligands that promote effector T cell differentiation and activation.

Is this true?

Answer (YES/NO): NO